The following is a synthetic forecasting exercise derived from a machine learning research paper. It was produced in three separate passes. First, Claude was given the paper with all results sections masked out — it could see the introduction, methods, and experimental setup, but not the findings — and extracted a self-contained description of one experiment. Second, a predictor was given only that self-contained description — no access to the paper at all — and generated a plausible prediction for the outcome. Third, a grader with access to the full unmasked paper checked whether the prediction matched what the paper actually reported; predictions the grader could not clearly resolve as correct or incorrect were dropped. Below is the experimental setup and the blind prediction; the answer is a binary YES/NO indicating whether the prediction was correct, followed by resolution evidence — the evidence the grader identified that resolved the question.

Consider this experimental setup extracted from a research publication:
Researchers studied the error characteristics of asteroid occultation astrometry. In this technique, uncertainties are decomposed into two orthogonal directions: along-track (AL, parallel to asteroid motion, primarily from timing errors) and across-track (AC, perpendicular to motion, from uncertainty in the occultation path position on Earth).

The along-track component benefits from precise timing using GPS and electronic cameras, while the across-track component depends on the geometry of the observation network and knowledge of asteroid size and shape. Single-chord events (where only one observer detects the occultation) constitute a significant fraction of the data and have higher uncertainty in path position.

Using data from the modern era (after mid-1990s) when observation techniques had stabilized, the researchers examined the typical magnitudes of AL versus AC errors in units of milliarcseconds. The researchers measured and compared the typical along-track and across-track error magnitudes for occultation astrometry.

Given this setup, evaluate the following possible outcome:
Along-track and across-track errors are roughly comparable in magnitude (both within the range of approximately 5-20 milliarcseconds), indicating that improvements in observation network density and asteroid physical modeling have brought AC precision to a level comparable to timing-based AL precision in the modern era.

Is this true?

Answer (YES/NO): NO